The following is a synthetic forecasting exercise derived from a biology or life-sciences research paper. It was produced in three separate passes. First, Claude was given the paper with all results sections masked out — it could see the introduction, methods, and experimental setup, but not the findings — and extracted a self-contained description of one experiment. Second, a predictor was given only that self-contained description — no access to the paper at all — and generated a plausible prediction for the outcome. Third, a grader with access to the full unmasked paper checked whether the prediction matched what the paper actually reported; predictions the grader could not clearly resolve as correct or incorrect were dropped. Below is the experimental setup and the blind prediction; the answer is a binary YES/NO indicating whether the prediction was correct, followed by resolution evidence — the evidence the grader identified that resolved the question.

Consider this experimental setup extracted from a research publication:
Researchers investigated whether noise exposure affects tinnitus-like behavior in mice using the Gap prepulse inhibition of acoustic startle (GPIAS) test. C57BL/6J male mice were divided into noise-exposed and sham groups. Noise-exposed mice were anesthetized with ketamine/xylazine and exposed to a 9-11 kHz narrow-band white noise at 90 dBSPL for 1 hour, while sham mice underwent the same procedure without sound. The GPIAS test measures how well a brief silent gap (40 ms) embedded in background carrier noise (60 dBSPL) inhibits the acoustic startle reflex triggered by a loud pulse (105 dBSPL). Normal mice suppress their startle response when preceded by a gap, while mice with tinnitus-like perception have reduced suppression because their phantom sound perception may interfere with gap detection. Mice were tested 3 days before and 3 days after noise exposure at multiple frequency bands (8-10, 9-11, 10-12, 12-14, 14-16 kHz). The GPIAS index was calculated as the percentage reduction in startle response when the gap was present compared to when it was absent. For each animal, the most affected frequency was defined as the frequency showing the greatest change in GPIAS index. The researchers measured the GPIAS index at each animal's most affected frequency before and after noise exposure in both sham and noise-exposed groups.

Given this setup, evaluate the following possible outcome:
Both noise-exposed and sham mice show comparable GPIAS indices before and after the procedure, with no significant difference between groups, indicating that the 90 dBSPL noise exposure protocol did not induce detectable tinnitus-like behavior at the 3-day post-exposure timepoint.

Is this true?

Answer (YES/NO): NO